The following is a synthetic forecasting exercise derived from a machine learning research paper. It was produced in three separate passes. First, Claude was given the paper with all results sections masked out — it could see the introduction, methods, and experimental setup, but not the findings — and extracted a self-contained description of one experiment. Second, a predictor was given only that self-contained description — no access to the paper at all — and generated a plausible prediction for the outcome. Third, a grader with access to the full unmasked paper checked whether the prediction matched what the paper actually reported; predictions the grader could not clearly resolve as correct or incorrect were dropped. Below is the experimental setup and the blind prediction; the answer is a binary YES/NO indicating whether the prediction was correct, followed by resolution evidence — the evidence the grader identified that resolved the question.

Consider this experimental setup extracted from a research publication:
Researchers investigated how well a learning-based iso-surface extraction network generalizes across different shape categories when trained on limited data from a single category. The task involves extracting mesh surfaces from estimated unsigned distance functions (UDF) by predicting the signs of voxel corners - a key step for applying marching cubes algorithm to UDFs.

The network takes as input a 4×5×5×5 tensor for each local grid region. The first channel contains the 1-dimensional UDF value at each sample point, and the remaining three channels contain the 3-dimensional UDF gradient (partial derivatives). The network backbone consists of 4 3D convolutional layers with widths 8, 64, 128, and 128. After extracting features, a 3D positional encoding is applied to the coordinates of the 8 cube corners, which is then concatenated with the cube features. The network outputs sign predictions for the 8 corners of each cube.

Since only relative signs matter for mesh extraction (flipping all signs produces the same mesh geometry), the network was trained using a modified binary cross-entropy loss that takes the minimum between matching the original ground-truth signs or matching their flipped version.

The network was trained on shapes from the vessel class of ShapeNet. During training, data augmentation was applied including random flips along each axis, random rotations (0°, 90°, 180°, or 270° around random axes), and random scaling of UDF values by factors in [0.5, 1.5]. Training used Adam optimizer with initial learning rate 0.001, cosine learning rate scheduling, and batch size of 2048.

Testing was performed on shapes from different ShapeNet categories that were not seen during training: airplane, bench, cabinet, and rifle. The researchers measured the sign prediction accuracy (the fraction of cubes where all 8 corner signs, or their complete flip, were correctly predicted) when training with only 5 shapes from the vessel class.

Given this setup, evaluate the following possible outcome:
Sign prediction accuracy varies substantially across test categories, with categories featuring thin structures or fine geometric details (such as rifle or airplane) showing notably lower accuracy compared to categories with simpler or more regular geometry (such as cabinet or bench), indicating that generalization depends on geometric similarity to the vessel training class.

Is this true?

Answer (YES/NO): NO